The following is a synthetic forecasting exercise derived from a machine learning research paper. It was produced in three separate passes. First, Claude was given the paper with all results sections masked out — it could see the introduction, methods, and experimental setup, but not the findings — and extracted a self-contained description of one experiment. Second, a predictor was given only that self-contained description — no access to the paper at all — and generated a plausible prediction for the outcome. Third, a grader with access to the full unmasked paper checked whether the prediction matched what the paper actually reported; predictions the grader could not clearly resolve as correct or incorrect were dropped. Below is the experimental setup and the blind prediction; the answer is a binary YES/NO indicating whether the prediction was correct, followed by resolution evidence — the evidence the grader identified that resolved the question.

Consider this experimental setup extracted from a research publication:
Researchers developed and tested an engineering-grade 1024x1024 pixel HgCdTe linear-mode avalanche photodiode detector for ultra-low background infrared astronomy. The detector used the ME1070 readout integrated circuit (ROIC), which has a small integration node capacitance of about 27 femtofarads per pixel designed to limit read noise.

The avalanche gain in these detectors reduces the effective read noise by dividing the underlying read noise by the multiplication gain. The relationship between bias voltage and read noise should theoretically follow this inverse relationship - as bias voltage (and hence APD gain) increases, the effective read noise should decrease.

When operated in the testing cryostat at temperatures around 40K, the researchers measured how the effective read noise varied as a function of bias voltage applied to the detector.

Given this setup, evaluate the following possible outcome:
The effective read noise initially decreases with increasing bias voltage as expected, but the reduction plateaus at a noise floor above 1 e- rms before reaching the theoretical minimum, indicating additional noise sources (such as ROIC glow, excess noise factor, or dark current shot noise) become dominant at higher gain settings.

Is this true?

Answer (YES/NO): NO